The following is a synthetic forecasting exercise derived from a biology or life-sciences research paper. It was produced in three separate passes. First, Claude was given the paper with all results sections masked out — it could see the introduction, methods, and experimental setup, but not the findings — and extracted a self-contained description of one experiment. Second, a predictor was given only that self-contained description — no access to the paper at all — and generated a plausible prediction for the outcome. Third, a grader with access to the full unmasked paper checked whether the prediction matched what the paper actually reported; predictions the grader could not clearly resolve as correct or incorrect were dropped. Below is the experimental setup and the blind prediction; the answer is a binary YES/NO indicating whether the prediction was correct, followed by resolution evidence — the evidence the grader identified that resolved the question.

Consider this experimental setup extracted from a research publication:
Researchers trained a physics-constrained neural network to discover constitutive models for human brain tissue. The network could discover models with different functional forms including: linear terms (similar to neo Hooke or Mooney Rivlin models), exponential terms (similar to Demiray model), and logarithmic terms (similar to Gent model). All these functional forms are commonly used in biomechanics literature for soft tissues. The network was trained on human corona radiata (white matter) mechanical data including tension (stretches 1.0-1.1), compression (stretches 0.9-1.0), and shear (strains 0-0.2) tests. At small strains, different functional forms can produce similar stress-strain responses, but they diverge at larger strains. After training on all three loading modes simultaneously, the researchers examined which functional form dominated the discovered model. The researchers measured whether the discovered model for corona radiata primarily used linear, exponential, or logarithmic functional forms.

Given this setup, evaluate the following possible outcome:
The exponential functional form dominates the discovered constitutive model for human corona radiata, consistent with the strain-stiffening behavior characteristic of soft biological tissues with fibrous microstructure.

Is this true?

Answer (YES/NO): NO